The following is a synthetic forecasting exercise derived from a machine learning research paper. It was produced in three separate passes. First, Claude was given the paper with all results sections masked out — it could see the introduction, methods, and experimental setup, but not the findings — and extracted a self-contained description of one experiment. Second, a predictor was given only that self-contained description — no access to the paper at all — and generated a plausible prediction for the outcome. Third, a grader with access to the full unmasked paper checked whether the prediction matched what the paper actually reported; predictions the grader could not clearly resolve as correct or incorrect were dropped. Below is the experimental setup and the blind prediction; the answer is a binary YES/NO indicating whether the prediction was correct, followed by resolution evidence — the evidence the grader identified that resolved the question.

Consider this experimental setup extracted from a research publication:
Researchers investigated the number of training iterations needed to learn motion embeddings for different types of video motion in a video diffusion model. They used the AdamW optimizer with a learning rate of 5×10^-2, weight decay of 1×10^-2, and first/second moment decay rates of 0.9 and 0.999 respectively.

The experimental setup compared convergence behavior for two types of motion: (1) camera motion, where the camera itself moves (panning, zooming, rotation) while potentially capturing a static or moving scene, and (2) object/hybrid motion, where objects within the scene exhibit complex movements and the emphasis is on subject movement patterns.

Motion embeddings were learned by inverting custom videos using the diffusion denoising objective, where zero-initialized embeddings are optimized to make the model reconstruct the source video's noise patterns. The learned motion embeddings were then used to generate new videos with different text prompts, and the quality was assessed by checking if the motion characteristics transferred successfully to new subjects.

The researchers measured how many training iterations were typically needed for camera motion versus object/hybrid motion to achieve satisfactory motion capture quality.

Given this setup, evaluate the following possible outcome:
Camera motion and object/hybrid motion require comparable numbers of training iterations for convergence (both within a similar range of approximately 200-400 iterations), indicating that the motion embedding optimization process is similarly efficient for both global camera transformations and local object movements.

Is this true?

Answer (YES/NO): NO